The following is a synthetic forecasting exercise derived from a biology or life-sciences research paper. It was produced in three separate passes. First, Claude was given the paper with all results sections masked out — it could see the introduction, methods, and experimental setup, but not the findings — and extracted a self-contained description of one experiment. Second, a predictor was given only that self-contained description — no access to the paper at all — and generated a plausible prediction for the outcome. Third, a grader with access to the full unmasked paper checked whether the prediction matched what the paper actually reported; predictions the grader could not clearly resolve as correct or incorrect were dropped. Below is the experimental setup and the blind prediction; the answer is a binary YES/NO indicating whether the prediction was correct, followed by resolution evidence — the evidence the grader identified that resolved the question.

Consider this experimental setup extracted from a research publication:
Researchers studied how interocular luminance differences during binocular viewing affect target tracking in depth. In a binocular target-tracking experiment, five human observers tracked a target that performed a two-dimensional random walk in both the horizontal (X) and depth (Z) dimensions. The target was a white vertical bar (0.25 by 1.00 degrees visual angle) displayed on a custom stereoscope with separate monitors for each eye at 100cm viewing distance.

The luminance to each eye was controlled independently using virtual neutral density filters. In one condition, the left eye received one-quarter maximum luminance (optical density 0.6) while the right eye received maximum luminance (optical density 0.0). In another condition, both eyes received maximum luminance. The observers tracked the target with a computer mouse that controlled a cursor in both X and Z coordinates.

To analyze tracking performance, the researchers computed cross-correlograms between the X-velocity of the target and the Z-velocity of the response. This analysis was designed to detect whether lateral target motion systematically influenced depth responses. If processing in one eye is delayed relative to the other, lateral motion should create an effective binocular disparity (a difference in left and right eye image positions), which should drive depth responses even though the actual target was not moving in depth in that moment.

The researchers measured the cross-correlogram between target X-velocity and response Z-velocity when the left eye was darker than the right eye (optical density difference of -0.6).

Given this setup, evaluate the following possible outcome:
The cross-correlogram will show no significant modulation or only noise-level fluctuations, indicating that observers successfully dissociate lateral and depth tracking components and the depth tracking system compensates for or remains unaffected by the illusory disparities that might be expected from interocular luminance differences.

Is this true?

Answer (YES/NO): NO